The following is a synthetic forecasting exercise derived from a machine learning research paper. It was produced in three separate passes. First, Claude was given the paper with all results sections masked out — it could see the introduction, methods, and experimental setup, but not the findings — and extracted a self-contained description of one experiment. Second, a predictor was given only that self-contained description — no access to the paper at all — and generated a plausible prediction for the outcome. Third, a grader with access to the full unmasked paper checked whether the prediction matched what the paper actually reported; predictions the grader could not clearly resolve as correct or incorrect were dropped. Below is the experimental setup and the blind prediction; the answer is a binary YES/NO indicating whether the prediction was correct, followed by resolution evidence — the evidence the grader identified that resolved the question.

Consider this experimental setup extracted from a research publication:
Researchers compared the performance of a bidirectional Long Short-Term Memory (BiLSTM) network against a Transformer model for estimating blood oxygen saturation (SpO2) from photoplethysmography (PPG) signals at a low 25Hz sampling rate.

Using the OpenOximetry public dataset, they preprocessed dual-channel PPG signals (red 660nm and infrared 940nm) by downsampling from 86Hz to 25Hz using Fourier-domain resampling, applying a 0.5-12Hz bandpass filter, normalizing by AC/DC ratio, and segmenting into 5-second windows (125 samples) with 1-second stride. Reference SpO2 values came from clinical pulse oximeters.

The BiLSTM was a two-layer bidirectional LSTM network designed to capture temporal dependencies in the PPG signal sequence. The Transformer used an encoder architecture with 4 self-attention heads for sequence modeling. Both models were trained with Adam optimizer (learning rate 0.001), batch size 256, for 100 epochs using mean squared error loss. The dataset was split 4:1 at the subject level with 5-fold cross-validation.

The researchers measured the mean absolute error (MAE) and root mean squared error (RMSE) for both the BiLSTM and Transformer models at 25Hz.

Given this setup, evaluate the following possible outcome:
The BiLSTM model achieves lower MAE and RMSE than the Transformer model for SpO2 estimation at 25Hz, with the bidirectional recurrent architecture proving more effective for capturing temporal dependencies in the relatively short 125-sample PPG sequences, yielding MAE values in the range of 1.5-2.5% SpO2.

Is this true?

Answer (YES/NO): NO